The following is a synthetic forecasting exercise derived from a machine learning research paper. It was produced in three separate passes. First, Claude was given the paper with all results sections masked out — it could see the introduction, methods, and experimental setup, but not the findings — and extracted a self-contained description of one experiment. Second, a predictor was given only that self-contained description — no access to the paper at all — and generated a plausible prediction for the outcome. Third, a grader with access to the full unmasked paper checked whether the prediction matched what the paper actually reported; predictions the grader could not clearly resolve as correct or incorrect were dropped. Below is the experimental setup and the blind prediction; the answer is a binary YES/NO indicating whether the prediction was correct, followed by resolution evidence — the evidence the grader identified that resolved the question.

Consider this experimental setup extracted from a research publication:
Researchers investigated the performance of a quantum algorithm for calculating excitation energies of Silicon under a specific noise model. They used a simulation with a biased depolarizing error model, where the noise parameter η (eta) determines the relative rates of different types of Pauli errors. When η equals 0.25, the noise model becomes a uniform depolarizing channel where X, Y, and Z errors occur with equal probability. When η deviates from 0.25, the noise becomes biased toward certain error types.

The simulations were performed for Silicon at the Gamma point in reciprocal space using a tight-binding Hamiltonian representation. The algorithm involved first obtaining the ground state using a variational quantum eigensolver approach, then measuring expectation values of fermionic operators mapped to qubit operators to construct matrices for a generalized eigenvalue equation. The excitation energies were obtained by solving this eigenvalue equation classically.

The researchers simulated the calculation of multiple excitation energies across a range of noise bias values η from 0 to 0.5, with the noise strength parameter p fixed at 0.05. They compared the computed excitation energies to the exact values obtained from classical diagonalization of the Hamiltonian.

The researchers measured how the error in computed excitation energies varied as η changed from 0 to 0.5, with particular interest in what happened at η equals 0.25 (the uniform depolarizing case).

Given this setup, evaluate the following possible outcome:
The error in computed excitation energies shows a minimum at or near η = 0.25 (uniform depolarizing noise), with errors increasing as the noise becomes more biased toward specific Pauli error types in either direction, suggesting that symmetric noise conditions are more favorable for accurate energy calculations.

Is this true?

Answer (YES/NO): YES